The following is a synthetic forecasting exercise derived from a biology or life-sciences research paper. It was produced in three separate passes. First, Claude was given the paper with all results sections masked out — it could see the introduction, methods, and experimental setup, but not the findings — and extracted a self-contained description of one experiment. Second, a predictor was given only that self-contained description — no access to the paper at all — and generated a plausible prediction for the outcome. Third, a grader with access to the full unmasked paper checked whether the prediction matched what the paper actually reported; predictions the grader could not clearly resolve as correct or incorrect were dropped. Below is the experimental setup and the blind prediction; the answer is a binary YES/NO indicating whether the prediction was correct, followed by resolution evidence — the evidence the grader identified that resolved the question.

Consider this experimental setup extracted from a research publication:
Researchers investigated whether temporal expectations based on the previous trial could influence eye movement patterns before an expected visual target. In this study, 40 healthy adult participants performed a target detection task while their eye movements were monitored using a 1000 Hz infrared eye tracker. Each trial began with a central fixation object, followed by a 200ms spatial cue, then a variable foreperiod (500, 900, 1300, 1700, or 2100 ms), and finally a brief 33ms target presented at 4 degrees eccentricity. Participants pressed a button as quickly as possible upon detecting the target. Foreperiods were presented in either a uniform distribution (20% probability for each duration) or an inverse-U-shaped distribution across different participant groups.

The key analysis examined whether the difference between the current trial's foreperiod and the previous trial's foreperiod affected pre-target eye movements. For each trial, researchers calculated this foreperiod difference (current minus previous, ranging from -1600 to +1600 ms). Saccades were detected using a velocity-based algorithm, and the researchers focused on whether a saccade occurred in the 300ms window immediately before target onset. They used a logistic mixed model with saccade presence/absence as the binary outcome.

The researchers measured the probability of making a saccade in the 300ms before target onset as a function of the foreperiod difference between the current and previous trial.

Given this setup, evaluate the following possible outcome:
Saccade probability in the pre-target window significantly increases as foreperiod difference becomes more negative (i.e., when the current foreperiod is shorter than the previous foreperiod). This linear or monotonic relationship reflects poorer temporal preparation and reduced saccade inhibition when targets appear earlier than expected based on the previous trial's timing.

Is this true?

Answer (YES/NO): YES